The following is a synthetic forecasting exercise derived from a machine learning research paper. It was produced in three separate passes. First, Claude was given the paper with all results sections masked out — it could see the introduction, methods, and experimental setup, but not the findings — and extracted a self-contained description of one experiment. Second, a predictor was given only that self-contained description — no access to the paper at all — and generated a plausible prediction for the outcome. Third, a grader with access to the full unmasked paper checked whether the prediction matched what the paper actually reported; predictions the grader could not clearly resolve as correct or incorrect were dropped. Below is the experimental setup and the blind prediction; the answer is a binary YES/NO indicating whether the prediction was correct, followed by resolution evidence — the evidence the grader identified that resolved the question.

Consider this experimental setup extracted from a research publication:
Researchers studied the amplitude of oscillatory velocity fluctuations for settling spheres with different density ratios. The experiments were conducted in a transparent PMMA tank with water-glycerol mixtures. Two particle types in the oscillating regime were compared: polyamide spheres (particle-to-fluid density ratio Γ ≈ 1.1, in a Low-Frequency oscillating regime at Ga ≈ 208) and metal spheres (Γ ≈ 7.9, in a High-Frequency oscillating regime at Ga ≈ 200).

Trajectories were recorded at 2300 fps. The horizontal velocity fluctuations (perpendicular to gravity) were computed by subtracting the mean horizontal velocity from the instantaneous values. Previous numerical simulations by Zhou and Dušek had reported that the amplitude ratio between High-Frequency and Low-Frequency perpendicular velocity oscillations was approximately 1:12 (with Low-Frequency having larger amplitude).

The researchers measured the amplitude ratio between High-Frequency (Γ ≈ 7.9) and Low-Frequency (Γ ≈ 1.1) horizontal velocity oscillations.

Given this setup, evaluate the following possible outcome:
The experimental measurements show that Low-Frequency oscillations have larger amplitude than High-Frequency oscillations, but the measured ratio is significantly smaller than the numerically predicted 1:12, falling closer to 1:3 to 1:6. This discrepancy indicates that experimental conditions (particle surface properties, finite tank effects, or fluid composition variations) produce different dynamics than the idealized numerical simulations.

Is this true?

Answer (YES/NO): YES